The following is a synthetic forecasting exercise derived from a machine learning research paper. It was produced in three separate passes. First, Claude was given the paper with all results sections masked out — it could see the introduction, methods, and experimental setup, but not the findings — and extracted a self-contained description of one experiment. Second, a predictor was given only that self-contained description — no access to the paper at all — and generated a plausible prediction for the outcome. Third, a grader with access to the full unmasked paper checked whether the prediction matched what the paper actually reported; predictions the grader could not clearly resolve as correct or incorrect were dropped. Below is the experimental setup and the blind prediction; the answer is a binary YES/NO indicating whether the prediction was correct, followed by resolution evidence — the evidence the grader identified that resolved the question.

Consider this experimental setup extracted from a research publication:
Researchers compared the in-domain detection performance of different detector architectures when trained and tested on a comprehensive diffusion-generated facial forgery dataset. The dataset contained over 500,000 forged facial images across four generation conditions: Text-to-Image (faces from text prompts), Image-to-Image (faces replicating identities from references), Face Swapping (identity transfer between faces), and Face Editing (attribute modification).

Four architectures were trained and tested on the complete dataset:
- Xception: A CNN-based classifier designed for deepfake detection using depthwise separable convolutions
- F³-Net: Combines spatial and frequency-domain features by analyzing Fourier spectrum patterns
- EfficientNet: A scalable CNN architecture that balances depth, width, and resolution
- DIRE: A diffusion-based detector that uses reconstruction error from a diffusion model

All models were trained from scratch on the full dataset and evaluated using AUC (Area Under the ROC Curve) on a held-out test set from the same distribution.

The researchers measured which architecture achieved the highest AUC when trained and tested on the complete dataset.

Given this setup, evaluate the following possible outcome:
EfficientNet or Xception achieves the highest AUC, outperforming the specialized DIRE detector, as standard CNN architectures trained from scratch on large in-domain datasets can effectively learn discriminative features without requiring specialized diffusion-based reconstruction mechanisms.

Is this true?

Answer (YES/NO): NO